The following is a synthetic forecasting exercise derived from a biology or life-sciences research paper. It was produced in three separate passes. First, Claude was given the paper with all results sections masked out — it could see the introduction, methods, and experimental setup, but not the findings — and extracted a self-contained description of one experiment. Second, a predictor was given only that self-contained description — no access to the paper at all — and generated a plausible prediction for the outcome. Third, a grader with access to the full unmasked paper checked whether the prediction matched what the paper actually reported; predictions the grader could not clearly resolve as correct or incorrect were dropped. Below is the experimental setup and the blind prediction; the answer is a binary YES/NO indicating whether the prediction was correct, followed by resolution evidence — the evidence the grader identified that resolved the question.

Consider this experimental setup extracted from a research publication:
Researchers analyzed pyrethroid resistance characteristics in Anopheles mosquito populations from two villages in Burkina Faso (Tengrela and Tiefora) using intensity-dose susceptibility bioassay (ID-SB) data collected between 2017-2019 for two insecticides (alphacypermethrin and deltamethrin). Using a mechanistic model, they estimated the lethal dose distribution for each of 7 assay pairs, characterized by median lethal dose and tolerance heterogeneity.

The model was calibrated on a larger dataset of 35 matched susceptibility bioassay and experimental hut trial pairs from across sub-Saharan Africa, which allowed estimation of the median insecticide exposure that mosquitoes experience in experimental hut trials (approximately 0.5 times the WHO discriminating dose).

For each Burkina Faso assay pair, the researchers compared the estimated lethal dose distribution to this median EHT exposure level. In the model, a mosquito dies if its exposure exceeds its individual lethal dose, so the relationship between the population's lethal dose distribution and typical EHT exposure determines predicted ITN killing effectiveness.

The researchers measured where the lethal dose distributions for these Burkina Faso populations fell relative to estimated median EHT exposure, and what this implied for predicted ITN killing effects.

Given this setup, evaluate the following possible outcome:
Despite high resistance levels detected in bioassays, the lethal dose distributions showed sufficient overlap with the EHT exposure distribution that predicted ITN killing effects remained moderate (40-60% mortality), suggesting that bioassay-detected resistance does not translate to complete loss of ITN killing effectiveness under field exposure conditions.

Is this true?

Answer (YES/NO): NO